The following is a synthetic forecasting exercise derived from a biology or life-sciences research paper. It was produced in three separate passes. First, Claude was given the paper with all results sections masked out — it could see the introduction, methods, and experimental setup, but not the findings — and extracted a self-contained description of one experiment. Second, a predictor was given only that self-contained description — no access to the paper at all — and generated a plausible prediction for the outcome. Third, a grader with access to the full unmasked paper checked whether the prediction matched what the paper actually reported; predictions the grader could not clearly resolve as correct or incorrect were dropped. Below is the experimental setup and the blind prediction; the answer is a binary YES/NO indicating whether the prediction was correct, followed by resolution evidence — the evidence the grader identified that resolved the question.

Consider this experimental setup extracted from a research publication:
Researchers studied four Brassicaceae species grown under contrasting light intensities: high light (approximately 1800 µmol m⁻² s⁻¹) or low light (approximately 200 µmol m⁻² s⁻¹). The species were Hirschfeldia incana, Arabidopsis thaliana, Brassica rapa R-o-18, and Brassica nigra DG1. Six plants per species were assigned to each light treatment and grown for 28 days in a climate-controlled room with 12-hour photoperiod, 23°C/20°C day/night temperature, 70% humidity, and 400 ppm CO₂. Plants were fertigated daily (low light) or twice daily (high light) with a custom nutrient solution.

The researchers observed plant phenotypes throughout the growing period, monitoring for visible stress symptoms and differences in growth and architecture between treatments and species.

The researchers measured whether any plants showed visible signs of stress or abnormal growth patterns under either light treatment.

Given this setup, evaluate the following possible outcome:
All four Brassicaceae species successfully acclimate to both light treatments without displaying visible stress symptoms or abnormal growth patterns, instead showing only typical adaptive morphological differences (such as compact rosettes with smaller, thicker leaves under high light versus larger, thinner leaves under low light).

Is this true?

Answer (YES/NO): NO